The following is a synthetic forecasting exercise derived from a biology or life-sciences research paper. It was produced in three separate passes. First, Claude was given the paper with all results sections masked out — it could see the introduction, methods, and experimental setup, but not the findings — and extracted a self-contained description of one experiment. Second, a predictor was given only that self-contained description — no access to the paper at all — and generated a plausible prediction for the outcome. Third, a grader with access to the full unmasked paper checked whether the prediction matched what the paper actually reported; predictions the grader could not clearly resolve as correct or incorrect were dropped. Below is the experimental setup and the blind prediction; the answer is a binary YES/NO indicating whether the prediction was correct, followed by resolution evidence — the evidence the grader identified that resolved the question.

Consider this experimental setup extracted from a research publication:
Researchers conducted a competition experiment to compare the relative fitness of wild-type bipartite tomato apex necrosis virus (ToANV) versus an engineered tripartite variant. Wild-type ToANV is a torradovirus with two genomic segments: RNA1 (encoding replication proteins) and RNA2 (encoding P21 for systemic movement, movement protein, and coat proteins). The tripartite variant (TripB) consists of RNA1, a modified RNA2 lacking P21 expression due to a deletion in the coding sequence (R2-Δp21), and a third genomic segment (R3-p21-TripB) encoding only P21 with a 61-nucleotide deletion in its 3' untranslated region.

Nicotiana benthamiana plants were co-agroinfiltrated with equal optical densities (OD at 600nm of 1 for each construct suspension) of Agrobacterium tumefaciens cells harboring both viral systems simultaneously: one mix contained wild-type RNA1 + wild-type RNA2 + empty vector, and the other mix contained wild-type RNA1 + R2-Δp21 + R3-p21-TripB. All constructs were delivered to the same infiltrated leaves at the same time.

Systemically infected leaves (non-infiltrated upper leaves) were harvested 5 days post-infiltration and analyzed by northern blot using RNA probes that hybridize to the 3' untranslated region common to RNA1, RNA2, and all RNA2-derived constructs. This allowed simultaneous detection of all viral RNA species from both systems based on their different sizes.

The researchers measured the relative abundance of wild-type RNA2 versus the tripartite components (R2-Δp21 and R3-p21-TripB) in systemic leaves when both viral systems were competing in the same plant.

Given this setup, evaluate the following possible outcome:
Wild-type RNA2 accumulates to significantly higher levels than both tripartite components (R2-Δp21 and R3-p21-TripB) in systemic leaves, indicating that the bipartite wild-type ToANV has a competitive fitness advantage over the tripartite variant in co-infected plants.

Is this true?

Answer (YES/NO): YES